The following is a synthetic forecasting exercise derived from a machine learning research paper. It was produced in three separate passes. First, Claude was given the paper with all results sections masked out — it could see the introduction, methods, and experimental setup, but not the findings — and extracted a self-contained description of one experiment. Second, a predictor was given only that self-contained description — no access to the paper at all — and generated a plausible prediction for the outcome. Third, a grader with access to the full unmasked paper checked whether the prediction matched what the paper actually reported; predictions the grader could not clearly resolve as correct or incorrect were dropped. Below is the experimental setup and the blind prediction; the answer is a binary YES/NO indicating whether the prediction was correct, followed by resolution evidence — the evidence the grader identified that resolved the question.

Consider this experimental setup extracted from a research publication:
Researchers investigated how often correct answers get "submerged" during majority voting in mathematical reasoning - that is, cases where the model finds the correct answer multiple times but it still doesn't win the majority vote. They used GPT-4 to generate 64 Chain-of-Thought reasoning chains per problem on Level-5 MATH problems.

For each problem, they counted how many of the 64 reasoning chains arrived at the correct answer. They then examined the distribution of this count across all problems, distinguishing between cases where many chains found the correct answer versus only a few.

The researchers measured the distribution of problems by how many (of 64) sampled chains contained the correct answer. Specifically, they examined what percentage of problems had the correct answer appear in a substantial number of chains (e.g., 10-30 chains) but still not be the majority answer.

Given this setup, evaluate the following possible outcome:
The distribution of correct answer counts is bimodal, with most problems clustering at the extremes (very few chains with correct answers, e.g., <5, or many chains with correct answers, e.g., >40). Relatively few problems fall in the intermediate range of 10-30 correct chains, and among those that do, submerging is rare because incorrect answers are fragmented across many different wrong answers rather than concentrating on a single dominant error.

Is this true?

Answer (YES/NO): NO